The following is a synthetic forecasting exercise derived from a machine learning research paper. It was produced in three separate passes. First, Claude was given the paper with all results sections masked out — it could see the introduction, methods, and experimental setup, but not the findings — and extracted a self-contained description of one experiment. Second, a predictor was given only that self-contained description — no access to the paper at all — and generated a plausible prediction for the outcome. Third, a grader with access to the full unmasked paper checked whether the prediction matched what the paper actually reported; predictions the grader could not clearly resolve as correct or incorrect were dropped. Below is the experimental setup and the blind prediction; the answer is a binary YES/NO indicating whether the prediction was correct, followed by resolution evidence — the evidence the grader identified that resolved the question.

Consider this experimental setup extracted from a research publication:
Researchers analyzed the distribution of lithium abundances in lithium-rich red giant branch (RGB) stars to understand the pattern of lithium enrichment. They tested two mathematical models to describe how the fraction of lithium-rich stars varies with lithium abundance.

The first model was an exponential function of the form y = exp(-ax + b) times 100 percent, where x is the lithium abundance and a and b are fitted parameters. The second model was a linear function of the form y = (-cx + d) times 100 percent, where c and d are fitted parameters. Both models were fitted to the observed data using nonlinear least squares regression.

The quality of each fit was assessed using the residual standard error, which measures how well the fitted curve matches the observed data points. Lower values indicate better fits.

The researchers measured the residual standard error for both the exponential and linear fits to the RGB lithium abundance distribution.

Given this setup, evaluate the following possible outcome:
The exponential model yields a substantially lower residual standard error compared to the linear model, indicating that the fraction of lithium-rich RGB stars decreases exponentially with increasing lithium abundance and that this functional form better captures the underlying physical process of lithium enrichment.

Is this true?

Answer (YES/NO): YES